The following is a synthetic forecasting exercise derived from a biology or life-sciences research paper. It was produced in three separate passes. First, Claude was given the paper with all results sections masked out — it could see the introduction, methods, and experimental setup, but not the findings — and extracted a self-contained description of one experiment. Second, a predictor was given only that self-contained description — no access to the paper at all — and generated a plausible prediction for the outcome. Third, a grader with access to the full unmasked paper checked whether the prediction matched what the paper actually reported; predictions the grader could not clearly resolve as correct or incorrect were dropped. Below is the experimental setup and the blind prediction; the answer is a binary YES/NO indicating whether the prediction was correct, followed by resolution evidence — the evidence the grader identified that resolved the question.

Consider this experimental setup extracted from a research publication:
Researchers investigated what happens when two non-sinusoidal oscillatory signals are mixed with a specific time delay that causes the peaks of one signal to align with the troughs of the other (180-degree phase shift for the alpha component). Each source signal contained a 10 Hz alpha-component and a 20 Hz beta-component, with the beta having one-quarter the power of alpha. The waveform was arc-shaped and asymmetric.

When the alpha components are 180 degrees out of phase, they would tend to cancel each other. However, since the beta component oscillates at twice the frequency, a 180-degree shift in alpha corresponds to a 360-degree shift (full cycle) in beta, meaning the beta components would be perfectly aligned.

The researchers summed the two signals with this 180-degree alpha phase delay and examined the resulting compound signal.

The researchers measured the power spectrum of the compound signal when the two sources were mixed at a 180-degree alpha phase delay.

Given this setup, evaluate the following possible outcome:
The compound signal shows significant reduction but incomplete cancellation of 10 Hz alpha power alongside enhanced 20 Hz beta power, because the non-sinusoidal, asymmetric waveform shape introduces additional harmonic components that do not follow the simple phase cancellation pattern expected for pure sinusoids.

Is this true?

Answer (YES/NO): NO